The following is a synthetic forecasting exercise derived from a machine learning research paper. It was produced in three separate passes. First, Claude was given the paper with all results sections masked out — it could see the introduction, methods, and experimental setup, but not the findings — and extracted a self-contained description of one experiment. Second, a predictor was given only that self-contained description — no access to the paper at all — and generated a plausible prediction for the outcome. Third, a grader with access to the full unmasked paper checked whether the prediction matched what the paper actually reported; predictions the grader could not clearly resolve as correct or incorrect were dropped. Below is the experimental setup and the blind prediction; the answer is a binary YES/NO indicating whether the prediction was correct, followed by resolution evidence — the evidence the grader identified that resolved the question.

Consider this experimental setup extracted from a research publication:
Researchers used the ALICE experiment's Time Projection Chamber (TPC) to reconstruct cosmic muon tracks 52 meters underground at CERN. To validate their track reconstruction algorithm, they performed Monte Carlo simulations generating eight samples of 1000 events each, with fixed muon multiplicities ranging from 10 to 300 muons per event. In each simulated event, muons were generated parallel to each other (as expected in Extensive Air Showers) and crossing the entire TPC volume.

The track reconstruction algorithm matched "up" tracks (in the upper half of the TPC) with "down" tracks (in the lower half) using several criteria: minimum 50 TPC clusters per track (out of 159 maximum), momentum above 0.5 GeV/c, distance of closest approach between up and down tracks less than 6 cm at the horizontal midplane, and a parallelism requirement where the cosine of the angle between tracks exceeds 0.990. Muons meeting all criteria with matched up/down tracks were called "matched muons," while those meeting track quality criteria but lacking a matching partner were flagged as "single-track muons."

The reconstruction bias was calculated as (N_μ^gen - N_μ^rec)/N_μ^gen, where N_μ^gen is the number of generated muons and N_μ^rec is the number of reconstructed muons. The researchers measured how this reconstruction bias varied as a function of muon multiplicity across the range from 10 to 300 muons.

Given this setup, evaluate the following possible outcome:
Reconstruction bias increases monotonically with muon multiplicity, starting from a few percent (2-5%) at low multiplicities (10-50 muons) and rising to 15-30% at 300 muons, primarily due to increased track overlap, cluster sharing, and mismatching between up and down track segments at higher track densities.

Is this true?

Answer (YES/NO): NO